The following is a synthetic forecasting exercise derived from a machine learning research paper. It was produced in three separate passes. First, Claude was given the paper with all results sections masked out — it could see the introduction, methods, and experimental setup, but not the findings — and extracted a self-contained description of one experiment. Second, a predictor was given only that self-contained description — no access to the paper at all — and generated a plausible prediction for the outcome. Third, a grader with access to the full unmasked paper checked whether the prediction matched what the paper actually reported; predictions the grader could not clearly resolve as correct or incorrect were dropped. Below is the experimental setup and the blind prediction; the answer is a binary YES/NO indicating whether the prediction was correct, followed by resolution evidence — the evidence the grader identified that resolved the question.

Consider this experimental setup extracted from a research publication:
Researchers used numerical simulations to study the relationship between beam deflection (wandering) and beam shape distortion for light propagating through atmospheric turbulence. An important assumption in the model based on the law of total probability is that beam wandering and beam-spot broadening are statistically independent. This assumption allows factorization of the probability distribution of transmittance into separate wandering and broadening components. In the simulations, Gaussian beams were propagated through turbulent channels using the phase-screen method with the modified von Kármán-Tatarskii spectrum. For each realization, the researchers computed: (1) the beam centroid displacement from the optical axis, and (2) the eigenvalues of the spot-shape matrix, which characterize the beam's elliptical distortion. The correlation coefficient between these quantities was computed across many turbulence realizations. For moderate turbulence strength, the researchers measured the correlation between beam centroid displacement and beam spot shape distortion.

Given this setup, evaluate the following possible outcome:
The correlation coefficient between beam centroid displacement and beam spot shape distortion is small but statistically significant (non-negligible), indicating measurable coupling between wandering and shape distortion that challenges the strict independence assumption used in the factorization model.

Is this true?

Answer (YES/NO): YES